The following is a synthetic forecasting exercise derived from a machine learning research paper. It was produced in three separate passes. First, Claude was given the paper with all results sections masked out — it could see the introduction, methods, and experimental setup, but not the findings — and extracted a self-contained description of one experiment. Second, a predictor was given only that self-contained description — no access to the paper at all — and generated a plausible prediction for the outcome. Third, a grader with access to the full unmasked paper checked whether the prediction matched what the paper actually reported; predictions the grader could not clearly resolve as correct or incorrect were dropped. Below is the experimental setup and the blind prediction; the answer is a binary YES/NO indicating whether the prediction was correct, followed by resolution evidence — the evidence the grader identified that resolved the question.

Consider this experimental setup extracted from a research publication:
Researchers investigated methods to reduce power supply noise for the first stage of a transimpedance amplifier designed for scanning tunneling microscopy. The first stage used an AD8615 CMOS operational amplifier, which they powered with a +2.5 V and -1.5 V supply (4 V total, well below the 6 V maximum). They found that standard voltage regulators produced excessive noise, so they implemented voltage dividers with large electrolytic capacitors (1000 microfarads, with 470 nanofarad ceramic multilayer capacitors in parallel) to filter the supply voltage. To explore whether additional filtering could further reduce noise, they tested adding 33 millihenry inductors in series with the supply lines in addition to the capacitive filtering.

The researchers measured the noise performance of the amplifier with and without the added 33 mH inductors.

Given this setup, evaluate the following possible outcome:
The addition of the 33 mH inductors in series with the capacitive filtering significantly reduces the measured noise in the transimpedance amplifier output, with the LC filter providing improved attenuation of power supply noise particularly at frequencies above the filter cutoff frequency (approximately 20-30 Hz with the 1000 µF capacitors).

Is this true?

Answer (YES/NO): NO